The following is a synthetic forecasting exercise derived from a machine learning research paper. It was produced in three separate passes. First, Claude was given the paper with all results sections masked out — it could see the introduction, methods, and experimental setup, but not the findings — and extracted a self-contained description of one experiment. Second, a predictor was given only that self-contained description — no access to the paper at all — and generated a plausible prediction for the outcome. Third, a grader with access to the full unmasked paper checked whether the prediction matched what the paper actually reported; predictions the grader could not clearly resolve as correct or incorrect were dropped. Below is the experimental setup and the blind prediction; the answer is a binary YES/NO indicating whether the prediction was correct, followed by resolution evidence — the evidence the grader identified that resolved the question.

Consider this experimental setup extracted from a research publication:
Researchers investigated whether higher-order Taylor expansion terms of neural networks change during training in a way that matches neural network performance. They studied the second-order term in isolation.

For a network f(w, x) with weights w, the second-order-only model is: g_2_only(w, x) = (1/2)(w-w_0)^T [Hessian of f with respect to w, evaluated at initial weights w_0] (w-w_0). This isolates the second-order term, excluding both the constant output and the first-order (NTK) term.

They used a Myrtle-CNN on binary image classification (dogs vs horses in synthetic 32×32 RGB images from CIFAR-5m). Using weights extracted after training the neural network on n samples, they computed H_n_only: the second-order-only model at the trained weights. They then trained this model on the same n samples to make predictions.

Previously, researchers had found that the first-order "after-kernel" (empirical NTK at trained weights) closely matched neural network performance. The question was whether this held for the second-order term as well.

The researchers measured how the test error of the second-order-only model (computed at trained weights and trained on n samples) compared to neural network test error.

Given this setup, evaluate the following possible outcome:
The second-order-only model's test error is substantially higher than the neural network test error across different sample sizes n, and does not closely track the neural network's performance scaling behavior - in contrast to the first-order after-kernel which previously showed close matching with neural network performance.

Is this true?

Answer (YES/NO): NO